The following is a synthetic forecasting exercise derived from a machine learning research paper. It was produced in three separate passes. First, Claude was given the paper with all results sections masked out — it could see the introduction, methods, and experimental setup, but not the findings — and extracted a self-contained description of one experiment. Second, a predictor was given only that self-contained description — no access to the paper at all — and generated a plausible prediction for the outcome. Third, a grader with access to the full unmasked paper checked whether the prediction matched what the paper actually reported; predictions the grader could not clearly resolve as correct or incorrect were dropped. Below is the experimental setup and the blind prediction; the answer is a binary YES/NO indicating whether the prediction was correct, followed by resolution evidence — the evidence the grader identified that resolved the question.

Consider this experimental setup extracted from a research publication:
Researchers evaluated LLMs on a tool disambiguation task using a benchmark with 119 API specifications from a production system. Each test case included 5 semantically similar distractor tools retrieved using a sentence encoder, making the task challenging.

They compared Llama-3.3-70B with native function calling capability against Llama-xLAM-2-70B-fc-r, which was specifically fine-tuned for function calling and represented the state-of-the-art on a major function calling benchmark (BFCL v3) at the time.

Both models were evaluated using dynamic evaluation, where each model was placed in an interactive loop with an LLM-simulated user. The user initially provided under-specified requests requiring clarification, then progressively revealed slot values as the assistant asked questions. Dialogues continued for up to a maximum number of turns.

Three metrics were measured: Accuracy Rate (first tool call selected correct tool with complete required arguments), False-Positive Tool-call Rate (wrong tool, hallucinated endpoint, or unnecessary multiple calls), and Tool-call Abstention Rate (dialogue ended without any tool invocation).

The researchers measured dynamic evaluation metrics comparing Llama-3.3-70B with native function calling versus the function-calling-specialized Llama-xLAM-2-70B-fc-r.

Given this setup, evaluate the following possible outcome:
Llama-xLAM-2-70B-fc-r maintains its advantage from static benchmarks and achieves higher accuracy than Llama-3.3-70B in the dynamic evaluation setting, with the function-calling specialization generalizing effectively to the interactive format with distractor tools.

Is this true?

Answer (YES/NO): YES